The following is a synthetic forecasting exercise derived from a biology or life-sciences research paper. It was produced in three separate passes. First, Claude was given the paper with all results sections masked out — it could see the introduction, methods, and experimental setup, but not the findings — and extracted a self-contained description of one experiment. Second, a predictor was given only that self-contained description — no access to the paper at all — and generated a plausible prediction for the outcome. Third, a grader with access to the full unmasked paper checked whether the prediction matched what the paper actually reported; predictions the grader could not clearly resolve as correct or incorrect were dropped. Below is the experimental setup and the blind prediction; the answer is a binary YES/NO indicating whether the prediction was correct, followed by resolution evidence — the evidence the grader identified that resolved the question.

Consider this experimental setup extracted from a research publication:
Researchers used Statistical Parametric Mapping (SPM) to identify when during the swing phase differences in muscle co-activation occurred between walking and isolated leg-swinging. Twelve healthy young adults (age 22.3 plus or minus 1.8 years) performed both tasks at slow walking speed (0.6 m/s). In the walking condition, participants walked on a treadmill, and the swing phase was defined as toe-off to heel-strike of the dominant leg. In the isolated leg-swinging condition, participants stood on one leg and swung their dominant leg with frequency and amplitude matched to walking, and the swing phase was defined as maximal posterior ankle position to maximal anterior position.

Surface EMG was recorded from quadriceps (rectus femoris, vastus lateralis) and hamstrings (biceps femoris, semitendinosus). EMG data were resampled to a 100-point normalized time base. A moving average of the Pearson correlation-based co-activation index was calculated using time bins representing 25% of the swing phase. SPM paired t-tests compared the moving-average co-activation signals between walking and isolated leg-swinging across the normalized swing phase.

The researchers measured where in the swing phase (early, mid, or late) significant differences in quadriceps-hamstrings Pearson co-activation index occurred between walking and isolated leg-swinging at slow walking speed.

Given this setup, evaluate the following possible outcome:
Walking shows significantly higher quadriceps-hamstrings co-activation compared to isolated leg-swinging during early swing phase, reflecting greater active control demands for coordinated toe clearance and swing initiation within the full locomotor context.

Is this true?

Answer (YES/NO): NO